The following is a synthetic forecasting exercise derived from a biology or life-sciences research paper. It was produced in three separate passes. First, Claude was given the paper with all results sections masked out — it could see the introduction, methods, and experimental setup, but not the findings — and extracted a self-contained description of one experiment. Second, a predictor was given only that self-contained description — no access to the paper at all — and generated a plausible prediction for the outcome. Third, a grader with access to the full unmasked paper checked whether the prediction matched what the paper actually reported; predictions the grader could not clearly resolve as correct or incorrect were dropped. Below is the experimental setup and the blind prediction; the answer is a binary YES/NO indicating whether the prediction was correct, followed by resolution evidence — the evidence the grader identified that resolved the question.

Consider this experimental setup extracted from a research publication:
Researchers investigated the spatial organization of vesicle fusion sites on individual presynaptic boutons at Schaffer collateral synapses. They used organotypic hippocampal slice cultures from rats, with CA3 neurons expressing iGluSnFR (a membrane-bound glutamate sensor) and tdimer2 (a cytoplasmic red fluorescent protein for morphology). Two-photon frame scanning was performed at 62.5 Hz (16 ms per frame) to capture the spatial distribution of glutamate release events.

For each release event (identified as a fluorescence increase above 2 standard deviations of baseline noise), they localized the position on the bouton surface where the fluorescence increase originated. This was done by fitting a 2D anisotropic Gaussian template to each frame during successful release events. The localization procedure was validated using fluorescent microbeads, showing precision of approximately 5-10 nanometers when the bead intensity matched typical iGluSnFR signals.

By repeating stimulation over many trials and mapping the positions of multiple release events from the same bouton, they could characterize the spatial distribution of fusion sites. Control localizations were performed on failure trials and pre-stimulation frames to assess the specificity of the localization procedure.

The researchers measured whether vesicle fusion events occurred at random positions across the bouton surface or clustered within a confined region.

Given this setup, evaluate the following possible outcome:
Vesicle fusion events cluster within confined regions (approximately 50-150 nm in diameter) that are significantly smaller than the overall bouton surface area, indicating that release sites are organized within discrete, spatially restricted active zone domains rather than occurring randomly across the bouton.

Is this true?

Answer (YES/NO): NO